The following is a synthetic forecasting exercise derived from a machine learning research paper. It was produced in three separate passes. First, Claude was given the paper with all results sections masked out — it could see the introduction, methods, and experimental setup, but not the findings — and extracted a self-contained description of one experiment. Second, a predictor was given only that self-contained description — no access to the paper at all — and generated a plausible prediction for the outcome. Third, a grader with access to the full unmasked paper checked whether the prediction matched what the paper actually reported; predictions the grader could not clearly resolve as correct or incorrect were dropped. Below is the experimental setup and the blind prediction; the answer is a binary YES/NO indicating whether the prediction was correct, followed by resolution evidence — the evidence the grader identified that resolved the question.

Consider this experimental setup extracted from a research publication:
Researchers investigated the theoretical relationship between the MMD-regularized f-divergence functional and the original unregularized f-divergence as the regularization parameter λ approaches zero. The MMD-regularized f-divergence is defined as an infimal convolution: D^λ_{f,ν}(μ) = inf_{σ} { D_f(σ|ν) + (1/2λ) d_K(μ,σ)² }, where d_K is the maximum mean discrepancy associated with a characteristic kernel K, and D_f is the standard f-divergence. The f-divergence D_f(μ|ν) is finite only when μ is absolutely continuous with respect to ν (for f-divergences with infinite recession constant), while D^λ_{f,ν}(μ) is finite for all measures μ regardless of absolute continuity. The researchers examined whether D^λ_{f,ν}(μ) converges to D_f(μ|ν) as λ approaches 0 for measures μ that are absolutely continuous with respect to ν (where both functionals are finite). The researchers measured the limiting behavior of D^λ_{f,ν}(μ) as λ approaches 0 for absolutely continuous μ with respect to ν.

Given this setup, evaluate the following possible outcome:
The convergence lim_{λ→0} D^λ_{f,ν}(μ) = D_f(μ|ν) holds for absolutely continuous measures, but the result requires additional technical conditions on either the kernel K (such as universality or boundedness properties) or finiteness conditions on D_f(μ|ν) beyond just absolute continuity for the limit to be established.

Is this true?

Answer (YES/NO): NO